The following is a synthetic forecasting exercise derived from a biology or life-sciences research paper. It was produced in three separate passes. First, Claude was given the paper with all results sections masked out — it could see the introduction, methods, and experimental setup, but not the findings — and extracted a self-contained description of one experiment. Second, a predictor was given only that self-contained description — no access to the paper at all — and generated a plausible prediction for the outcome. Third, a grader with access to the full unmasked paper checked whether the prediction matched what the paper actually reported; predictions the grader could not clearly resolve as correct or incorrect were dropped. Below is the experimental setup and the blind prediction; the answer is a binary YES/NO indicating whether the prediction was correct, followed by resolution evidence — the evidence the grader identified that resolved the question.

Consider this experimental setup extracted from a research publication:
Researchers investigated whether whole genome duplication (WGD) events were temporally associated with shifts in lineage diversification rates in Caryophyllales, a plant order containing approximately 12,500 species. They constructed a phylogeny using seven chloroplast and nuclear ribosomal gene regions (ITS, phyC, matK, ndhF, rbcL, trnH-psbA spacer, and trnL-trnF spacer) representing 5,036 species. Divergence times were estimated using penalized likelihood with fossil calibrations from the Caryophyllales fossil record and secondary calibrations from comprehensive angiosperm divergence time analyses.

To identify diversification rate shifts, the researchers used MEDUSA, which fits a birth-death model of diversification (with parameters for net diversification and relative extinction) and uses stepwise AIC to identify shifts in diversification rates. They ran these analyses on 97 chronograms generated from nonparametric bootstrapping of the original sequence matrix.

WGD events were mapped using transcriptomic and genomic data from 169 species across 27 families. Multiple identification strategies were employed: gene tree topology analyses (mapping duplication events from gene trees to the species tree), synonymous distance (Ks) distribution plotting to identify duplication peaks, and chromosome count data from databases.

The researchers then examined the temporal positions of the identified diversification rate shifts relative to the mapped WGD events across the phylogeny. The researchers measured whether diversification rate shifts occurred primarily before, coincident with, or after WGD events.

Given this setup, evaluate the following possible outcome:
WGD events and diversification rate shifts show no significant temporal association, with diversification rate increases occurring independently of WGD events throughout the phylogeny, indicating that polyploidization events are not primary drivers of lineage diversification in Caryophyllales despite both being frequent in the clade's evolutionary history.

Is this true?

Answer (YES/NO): NO